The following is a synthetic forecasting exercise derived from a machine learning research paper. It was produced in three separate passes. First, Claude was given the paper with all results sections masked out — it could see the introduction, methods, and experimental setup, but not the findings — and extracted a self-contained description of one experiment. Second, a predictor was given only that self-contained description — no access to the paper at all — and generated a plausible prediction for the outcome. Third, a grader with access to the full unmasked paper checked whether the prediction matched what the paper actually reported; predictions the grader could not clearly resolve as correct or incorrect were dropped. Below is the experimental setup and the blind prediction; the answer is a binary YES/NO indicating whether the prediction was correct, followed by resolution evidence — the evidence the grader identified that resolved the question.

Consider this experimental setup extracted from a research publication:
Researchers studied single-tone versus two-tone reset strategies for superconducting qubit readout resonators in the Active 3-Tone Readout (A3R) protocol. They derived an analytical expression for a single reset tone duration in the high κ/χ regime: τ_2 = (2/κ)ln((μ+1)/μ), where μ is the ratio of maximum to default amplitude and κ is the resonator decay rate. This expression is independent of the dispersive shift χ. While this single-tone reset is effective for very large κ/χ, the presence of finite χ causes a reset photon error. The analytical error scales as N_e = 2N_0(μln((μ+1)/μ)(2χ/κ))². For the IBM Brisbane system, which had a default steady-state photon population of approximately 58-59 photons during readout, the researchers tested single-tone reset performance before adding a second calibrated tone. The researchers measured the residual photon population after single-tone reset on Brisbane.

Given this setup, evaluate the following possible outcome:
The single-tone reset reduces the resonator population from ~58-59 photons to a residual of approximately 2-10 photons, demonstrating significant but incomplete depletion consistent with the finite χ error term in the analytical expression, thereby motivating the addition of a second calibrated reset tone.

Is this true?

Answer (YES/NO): NO